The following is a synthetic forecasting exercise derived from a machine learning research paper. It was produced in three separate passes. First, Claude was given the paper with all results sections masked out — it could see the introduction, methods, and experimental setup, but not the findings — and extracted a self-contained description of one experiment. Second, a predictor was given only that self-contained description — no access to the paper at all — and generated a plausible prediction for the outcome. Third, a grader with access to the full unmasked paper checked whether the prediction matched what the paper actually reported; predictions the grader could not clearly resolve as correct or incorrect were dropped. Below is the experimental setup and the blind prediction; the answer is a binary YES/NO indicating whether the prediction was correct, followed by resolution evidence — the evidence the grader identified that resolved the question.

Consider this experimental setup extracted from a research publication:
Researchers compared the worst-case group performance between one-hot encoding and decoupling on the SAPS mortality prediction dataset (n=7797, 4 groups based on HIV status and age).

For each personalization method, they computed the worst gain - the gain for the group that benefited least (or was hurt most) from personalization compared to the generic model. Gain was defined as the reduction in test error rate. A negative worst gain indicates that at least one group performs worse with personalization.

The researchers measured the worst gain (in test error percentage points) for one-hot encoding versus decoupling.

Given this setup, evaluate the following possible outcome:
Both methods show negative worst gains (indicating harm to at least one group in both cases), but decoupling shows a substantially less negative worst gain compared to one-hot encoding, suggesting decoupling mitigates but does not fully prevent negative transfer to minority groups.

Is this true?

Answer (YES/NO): NO